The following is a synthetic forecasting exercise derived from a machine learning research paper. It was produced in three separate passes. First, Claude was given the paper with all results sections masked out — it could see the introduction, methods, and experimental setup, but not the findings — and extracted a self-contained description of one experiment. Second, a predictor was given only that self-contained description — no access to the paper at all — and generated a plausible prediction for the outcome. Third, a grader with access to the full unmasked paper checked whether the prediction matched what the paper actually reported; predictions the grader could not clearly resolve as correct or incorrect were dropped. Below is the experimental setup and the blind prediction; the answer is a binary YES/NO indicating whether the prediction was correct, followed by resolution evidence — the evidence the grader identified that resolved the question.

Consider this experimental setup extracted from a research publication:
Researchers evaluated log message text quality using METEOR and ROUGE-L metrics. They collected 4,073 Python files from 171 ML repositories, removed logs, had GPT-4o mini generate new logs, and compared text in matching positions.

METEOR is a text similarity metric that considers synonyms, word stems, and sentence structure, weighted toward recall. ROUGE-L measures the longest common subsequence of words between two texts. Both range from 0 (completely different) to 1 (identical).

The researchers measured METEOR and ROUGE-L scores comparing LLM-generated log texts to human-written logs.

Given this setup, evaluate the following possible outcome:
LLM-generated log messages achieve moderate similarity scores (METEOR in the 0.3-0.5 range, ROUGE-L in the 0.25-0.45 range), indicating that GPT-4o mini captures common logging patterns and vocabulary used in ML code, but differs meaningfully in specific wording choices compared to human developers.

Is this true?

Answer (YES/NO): YES